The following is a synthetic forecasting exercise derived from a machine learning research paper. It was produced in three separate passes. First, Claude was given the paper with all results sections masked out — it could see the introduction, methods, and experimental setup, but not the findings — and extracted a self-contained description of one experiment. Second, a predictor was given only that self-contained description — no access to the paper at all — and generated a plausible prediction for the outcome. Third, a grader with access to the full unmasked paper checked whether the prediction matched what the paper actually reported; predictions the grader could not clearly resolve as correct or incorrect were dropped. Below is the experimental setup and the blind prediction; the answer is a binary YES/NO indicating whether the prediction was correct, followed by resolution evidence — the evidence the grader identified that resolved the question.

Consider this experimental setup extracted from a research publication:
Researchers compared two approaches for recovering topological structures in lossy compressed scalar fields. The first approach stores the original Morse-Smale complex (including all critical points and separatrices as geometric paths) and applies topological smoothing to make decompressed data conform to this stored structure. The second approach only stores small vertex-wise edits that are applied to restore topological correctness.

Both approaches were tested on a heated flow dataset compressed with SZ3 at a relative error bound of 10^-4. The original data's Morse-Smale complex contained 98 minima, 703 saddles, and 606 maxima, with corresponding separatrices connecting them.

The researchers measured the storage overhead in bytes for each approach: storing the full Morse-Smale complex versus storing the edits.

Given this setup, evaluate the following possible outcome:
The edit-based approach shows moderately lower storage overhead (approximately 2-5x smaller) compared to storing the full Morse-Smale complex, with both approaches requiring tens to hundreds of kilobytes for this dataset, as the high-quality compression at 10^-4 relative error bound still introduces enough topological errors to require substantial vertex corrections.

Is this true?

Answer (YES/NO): NO